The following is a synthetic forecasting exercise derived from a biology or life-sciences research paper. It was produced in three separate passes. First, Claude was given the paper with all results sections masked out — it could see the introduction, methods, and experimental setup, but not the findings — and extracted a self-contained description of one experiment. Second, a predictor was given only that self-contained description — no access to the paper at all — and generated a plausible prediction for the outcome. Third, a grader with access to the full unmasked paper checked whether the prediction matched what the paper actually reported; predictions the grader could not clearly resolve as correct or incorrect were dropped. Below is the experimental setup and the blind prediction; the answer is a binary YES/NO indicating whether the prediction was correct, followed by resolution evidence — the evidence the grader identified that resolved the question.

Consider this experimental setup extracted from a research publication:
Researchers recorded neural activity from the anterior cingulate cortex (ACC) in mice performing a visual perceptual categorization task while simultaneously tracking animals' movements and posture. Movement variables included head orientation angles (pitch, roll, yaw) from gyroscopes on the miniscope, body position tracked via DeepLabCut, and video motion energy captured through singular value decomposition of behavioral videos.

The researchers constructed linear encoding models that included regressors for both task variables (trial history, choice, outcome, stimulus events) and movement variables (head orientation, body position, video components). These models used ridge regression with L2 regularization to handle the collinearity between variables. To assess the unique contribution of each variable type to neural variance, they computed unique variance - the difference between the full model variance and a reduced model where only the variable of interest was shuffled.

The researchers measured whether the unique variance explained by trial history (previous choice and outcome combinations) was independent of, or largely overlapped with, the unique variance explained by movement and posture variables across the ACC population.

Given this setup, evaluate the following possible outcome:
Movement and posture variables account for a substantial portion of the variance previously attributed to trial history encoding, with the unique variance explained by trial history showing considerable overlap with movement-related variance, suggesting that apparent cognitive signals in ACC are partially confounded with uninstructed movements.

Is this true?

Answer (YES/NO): NO